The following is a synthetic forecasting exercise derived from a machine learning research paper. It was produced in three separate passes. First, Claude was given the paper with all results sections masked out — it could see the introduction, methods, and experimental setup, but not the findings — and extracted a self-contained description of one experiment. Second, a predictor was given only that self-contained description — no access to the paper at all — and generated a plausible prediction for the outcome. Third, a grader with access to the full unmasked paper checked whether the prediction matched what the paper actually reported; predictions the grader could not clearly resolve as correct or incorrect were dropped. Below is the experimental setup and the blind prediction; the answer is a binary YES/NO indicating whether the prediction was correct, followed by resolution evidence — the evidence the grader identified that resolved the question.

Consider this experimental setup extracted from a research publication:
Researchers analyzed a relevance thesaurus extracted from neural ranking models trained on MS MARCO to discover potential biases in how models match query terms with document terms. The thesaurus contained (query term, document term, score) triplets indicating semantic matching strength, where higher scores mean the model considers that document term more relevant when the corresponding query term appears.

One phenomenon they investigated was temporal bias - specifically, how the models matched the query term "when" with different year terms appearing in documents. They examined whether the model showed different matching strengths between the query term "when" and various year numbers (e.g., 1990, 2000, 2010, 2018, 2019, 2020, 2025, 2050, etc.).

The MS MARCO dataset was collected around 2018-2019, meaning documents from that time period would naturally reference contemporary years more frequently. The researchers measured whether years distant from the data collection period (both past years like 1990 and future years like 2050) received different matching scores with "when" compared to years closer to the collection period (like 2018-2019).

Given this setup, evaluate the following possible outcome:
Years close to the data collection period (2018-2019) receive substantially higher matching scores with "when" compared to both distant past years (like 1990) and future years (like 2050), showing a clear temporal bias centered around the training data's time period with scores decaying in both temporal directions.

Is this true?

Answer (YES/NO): NO